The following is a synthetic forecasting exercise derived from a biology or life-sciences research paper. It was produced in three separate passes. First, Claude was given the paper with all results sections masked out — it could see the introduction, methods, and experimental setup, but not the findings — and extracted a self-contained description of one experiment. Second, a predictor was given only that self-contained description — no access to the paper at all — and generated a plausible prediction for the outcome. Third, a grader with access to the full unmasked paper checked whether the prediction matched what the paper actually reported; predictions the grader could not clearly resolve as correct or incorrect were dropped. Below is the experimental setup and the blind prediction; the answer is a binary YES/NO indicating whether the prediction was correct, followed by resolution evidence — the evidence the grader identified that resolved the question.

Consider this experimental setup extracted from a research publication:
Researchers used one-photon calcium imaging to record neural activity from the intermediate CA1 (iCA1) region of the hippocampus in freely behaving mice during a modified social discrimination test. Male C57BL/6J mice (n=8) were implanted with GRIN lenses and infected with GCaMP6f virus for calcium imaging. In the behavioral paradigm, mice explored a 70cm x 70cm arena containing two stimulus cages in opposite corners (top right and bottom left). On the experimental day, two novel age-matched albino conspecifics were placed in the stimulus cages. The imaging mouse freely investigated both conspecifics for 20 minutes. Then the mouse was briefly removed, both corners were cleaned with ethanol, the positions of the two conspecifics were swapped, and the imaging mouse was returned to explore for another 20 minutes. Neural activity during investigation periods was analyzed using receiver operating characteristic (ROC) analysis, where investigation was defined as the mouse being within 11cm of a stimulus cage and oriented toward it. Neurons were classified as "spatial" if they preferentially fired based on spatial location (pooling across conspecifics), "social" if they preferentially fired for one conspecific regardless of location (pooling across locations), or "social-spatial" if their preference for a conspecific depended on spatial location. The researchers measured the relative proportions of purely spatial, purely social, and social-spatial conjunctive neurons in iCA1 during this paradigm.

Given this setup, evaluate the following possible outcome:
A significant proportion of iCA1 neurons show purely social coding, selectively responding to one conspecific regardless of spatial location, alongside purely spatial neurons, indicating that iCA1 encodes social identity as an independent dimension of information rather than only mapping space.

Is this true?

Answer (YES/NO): NO